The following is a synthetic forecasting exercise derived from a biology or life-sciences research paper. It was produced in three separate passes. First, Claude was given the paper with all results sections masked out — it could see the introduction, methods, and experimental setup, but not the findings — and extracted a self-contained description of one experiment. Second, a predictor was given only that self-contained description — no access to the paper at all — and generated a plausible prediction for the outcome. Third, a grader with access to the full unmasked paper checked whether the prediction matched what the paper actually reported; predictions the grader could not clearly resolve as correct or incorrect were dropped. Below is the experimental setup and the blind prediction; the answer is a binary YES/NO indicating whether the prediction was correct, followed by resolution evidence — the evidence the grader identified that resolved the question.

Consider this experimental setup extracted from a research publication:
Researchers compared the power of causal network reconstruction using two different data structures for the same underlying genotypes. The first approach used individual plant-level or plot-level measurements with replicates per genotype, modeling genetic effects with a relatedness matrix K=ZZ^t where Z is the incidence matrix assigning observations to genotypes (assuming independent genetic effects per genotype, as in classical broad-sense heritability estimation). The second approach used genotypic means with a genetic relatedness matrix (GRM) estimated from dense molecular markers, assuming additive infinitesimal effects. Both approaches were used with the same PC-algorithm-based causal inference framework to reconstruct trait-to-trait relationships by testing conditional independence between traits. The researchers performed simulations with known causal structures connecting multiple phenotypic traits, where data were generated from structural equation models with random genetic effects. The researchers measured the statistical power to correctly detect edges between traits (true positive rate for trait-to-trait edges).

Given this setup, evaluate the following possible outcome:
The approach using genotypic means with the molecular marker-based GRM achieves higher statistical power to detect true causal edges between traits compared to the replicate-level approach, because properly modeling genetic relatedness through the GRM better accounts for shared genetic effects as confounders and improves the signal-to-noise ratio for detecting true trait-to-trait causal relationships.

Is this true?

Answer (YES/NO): NO